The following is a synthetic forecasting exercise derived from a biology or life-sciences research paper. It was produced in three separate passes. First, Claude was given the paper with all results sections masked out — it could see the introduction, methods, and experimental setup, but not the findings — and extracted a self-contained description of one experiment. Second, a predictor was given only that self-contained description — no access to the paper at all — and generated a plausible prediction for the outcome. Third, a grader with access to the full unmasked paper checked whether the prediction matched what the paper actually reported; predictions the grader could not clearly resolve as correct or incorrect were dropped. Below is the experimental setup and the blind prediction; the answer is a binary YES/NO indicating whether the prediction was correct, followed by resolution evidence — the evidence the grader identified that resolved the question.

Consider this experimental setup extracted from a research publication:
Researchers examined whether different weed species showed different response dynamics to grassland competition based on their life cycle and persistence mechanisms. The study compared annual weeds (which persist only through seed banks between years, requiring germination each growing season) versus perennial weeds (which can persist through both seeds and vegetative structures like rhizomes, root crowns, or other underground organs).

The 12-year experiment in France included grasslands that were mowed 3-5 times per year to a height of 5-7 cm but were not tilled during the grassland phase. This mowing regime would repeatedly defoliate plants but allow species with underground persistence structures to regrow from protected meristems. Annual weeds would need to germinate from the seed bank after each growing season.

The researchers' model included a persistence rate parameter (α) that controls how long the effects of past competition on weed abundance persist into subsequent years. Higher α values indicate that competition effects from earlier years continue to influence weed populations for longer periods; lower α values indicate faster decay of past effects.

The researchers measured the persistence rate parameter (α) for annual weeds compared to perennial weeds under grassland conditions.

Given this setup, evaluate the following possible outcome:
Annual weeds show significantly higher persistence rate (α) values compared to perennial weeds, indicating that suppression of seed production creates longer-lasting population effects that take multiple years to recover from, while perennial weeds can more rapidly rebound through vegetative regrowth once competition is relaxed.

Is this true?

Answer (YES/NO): NO